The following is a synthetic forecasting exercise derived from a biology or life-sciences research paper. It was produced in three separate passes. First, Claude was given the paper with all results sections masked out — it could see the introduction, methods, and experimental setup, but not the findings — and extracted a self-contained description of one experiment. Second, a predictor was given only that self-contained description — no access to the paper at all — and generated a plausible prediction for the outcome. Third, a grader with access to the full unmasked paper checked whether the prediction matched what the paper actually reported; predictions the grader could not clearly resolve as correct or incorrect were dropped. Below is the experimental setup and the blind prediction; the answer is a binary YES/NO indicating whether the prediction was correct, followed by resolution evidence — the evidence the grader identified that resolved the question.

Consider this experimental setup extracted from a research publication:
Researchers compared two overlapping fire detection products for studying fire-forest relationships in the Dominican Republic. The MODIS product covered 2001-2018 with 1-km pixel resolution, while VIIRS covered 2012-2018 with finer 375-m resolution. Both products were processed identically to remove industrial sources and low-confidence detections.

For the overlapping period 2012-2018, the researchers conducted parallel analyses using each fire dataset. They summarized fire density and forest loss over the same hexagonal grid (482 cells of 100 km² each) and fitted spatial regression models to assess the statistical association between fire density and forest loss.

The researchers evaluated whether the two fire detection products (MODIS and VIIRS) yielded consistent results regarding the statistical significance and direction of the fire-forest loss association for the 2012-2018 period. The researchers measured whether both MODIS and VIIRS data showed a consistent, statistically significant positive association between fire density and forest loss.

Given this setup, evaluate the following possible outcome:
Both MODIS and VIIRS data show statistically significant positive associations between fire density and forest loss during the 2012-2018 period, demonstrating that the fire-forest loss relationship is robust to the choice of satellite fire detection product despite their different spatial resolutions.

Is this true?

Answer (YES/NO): YES